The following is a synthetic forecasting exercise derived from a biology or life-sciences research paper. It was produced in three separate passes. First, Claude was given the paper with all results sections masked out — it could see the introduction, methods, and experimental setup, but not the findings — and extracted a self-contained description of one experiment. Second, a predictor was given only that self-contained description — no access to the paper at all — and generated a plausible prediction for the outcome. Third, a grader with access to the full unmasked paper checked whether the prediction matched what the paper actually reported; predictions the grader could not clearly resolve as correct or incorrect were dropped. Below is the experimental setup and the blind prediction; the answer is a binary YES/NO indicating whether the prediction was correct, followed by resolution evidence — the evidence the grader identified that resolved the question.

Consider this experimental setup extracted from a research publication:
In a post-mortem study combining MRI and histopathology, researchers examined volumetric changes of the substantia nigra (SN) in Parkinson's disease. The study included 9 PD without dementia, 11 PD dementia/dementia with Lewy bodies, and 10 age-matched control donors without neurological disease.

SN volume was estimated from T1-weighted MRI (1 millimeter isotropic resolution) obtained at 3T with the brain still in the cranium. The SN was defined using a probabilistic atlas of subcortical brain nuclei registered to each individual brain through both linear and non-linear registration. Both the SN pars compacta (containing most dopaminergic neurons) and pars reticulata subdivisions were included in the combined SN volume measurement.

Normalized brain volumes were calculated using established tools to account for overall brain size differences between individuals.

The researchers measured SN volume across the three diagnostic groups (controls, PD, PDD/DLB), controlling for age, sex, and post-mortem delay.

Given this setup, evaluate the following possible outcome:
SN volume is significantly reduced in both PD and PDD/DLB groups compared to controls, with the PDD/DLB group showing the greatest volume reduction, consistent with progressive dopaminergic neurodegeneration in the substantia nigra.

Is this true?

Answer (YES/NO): NO